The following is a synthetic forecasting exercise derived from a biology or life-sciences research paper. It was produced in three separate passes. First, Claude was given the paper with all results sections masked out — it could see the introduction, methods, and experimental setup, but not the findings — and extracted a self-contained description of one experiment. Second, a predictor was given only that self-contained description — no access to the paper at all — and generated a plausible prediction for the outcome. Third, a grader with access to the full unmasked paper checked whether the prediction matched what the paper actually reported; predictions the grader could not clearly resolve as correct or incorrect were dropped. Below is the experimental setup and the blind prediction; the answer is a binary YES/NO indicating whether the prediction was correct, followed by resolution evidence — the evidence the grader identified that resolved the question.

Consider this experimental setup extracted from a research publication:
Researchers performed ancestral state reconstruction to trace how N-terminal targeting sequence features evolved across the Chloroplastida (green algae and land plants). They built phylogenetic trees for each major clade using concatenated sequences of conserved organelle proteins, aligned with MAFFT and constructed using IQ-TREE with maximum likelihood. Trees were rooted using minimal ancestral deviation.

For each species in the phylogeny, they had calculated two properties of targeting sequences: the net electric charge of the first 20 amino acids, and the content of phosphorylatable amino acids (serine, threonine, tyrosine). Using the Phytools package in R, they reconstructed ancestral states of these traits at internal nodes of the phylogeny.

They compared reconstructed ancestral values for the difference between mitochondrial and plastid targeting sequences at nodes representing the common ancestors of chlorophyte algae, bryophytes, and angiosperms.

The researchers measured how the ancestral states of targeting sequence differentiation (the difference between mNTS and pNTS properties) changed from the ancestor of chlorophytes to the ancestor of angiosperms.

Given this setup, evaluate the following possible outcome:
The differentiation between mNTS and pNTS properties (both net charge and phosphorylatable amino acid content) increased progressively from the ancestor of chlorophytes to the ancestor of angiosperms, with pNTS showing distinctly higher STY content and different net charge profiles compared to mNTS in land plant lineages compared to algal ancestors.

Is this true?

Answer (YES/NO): YES